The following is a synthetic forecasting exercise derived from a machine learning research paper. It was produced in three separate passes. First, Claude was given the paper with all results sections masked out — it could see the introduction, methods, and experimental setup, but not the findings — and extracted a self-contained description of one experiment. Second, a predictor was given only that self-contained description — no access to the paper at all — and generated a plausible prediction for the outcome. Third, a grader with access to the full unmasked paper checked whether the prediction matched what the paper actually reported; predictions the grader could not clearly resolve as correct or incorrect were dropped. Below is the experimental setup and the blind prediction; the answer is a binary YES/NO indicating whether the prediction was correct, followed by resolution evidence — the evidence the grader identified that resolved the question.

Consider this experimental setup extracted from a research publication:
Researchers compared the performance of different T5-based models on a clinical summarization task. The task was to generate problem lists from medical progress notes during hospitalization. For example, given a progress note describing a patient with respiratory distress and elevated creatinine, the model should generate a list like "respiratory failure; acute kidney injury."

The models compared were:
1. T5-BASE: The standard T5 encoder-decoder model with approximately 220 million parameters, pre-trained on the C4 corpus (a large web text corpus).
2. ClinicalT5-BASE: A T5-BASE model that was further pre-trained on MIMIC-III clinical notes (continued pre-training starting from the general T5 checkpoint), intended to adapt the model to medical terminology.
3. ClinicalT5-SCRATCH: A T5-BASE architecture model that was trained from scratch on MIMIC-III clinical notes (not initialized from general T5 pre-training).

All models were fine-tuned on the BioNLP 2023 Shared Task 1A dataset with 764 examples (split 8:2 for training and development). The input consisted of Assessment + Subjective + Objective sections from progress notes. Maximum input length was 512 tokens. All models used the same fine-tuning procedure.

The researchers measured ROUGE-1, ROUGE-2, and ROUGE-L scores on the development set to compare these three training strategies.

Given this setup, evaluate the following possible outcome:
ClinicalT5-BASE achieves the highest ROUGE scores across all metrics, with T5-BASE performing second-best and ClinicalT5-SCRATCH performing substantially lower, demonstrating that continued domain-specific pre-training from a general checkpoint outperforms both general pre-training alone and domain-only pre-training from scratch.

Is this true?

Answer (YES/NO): NO